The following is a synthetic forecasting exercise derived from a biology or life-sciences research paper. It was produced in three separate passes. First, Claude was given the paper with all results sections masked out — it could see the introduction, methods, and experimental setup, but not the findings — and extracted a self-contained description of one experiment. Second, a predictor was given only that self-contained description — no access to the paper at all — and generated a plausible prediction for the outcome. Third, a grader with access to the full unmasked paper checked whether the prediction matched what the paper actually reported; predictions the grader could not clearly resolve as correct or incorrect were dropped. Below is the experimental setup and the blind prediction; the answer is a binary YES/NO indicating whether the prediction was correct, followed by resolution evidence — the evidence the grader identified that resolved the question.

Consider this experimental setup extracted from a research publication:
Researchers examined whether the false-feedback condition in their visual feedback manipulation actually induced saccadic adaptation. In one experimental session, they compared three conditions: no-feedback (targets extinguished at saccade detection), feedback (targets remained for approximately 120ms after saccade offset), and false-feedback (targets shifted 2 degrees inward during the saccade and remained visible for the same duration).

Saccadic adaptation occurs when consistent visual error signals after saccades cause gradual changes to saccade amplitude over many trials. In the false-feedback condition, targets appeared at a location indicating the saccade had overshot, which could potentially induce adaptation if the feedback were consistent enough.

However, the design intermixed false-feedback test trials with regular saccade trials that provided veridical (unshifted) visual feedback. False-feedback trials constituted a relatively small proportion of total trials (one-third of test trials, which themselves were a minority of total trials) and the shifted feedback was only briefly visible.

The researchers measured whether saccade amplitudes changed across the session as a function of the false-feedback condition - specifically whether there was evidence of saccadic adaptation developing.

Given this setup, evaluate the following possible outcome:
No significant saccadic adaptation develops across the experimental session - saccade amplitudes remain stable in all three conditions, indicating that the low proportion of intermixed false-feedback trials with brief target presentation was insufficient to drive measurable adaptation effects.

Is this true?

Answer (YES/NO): YES